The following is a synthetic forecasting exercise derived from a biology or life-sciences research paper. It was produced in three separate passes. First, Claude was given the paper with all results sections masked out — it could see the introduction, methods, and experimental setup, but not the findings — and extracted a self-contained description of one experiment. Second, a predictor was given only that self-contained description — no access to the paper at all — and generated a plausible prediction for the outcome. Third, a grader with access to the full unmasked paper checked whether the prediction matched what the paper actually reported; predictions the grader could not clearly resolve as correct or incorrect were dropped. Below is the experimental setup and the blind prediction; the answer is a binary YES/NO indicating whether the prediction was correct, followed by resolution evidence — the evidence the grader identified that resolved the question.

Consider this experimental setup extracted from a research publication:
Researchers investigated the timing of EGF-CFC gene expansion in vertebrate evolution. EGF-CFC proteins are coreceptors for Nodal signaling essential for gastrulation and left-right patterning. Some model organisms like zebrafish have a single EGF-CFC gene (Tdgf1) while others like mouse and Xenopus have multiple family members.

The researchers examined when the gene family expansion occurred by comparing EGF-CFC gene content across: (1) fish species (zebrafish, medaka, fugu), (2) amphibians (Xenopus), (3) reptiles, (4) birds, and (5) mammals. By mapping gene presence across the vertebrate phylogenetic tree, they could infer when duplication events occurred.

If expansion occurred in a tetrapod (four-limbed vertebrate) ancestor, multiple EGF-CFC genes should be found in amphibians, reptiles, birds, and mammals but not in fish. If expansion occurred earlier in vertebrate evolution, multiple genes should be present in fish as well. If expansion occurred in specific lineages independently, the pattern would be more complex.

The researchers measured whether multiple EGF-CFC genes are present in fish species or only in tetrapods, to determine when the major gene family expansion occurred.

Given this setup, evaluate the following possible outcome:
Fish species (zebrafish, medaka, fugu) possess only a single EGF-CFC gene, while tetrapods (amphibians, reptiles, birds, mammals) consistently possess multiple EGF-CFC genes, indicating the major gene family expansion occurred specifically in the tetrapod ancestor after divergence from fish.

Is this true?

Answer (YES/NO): NO